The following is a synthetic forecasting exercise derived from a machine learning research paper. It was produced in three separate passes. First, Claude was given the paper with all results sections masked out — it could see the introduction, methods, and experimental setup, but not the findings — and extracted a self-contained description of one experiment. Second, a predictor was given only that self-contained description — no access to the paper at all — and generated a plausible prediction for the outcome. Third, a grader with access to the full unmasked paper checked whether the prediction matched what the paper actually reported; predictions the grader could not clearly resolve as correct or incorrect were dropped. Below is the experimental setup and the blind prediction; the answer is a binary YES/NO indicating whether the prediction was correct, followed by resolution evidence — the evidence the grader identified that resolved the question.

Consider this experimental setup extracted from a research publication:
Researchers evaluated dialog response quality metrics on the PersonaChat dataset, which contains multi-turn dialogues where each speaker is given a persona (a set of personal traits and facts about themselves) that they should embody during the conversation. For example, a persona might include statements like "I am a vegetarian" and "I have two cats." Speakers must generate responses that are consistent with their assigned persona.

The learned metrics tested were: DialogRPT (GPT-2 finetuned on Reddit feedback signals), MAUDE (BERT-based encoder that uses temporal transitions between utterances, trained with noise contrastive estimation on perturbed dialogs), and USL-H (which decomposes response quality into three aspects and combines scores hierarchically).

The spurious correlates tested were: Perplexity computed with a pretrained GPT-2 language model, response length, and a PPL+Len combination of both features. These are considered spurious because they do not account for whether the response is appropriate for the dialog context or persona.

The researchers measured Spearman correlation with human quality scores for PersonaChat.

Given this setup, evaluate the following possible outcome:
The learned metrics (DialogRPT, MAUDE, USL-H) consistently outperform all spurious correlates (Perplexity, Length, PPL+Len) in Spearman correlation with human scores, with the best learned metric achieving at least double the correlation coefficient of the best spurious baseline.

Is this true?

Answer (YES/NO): NO